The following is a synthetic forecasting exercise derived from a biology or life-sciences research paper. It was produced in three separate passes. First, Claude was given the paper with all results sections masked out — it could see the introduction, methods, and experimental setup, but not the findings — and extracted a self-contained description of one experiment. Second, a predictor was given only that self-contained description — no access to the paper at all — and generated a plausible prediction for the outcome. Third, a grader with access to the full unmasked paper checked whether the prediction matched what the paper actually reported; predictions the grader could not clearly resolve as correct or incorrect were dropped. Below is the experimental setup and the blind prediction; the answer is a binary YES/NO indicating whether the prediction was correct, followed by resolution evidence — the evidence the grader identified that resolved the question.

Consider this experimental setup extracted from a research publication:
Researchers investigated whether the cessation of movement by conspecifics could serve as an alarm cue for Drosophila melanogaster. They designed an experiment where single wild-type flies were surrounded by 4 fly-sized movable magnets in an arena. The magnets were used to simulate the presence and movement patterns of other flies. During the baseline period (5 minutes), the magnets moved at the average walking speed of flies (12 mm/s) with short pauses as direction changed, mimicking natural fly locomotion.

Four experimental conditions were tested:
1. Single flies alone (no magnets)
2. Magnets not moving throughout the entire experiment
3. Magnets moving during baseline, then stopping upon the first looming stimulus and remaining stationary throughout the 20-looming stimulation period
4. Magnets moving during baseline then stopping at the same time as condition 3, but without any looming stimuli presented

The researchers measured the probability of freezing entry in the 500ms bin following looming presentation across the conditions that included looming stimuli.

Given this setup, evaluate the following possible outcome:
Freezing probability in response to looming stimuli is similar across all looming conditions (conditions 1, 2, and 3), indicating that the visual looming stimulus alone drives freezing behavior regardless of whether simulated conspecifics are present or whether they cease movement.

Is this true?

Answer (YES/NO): NO